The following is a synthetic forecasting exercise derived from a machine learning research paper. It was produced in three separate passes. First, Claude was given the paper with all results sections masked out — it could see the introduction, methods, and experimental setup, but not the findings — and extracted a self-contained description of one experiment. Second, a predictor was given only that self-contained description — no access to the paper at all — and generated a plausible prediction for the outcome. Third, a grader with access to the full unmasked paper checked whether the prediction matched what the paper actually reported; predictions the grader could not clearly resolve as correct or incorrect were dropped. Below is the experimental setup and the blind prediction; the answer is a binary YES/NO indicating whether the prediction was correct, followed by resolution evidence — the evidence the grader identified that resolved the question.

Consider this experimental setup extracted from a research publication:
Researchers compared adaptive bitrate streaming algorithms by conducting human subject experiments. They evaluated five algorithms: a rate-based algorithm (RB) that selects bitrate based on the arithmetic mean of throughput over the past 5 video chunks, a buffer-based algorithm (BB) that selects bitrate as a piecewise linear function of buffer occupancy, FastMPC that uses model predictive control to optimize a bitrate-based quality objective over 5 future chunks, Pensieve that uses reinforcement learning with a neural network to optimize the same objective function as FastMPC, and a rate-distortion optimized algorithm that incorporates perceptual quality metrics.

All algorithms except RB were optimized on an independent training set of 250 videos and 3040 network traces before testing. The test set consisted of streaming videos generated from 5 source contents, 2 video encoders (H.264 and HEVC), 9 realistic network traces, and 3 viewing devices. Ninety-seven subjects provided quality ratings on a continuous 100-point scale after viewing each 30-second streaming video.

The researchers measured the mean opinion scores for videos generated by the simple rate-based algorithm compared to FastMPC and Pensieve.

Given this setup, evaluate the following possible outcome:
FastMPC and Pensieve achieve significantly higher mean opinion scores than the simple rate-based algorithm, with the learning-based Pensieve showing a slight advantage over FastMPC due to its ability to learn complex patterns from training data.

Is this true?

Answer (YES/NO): NO